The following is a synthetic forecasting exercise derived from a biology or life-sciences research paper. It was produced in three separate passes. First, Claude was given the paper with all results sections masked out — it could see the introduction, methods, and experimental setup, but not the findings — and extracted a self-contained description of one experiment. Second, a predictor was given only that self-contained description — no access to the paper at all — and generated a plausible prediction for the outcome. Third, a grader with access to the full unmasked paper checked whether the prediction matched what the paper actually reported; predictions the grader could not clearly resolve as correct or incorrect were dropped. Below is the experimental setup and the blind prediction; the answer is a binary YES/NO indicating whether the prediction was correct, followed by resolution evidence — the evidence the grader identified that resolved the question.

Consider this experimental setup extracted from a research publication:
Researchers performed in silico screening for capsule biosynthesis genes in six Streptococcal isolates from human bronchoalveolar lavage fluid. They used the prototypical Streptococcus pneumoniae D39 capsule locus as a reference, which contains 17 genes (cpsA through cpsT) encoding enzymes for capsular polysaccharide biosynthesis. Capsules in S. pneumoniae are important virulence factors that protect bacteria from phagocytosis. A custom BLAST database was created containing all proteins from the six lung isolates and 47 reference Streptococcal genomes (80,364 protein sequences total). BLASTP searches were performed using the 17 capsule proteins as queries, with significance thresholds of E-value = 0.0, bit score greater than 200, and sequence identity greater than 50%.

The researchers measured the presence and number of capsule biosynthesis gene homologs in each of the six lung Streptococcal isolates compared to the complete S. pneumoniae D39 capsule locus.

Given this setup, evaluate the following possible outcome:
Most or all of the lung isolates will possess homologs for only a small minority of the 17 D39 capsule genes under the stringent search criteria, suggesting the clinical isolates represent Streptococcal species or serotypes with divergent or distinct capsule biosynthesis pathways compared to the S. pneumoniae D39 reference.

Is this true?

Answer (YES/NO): NO